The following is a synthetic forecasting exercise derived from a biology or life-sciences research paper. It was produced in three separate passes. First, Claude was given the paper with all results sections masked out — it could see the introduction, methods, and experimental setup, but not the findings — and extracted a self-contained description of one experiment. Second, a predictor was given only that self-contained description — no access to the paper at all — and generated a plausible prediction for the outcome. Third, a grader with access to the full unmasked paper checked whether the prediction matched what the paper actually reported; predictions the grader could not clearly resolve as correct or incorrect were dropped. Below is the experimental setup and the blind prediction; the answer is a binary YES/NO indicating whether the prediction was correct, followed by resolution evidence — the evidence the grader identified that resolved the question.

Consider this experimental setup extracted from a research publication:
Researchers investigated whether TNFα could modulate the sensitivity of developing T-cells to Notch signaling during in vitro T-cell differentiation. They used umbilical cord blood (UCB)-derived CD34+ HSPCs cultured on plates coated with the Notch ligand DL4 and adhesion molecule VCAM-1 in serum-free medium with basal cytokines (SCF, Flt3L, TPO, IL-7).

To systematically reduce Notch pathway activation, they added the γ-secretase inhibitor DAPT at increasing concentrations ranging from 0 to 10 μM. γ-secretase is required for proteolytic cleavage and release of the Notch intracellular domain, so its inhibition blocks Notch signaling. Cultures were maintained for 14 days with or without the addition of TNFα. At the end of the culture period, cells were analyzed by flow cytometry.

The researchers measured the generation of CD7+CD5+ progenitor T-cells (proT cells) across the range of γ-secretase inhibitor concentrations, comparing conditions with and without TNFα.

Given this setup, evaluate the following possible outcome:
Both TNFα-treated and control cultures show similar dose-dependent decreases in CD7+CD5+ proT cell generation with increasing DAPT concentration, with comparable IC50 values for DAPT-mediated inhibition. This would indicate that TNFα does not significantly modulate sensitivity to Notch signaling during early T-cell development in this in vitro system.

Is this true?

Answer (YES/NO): NO